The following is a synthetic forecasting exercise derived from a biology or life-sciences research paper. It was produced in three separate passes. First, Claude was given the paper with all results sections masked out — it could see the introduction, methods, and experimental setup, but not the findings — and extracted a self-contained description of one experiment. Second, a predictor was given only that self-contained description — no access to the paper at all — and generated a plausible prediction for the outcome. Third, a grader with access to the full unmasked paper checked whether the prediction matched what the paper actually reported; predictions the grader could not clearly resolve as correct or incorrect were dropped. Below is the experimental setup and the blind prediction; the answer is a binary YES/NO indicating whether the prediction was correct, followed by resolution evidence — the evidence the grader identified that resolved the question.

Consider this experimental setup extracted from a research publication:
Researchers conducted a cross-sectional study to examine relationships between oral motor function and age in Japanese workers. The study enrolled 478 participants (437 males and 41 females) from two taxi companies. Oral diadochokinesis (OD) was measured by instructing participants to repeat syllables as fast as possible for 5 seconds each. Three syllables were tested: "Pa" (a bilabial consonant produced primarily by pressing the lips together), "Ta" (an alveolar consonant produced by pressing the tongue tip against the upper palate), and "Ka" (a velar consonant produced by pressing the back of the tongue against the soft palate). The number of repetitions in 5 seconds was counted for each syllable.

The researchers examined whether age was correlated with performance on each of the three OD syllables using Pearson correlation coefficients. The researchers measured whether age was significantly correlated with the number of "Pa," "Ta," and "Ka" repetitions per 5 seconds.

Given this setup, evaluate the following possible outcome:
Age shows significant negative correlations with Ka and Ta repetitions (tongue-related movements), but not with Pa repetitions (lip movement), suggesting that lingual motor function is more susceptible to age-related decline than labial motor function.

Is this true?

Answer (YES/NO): YES